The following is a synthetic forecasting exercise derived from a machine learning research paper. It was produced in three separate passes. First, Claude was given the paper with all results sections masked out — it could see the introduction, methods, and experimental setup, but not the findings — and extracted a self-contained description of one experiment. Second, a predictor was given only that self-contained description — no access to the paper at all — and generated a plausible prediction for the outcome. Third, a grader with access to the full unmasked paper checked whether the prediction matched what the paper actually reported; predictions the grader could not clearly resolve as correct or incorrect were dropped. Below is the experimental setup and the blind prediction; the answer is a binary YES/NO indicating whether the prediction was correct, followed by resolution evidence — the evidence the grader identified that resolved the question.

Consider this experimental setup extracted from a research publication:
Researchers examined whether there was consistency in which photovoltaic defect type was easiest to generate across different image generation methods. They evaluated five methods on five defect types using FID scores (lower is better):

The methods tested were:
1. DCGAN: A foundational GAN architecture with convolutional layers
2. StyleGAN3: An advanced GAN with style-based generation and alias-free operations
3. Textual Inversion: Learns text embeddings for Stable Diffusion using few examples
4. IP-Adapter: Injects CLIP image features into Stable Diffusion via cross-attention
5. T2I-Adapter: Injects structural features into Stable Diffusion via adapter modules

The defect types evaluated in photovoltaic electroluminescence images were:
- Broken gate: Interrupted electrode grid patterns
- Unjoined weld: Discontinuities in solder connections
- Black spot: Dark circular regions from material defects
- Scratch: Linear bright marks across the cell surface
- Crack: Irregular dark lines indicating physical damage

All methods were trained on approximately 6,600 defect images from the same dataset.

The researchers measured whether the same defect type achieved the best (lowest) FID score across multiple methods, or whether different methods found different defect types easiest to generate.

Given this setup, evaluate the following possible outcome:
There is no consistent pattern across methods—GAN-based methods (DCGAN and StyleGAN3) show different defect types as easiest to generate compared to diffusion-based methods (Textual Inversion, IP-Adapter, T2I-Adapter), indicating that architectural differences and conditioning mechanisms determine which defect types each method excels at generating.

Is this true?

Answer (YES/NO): NO